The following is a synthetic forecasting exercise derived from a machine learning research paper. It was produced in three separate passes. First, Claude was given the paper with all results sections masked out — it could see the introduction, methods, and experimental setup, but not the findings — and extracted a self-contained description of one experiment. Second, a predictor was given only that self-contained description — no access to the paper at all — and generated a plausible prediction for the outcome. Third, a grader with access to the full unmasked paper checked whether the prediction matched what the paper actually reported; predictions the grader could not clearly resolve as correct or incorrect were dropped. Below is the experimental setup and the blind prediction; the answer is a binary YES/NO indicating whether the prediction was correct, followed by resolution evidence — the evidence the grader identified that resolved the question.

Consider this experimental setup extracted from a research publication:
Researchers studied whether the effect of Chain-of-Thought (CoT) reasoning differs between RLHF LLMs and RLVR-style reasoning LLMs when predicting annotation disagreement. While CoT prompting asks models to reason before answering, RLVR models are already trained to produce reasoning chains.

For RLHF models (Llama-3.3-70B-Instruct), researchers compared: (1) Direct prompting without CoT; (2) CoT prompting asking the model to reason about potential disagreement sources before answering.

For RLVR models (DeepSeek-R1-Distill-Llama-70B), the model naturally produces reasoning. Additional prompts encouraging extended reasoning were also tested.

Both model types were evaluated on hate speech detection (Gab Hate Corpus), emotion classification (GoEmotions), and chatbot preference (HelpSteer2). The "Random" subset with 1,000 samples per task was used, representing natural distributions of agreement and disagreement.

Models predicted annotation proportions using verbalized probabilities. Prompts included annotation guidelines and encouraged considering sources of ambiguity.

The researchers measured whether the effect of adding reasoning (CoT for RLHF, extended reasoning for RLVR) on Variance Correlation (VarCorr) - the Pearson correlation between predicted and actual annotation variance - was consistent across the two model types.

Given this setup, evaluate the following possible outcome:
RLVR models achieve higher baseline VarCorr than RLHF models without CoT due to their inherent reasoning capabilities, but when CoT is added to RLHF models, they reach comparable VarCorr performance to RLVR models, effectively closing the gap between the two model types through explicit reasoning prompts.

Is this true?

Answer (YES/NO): NO